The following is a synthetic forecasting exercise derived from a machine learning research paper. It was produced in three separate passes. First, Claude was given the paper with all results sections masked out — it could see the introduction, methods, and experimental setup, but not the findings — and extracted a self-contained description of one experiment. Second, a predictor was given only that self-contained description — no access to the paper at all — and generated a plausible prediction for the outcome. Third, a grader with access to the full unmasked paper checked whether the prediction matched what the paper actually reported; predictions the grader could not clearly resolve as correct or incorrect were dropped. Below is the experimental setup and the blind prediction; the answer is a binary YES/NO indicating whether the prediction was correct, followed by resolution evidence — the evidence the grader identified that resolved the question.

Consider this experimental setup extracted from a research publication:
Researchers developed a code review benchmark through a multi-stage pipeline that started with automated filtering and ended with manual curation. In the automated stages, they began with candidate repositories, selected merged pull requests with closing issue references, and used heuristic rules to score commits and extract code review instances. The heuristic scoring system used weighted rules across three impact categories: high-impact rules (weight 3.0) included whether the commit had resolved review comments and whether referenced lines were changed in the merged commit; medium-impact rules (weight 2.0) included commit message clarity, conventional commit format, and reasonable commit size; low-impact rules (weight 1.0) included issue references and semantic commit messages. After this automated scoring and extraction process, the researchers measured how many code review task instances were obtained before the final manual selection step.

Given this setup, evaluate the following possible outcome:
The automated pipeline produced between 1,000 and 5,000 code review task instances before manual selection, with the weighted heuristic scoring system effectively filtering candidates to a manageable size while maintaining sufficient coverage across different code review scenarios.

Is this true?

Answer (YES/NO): NO